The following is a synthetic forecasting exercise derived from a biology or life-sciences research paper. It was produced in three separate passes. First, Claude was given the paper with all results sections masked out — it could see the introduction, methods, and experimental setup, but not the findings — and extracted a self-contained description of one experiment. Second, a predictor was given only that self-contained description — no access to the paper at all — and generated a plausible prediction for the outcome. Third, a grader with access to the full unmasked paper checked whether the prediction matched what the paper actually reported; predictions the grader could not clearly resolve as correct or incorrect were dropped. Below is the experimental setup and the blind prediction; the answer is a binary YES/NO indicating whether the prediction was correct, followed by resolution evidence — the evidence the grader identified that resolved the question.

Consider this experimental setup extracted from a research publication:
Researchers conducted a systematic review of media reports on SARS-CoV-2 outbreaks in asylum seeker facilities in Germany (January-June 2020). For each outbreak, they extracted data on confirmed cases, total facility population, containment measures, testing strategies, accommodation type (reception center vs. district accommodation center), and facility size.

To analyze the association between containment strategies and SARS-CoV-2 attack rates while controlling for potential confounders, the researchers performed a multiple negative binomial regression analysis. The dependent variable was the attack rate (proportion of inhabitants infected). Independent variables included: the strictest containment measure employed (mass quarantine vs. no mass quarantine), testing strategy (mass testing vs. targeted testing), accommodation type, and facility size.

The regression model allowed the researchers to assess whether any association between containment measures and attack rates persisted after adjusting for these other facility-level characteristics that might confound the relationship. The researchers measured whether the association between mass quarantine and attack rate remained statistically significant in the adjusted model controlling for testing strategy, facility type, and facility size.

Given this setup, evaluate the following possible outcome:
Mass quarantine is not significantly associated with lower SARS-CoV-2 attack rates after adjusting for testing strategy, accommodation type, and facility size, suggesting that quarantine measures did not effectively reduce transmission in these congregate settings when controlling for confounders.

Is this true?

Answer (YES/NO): YES